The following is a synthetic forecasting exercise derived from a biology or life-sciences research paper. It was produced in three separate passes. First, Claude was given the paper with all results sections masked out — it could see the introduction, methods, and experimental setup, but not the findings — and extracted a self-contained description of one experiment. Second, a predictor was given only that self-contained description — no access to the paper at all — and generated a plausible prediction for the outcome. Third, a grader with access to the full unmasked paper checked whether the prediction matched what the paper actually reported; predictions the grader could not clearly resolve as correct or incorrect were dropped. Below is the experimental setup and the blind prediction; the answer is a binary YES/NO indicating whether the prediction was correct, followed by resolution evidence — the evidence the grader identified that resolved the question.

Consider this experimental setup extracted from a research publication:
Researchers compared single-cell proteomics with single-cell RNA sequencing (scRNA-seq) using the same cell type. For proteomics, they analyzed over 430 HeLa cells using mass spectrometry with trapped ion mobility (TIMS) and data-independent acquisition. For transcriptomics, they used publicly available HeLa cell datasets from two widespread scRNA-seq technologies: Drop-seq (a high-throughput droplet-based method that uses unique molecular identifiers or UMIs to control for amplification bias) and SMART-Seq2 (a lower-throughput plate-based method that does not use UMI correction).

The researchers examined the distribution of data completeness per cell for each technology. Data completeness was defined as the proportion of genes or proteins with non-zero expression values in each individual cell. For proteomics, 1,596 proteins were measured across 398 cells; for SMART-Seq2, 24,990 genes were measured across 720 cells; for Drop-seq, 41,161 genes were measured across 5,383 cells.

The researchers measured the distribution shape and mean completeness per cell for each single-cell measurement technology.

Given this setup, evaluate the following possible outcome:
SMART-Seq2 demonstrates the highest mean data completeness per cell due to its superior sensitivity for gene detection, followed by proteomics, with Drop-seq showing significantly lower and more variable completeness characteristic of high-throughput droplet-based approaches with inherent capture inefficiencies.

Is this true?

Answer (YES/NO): NO